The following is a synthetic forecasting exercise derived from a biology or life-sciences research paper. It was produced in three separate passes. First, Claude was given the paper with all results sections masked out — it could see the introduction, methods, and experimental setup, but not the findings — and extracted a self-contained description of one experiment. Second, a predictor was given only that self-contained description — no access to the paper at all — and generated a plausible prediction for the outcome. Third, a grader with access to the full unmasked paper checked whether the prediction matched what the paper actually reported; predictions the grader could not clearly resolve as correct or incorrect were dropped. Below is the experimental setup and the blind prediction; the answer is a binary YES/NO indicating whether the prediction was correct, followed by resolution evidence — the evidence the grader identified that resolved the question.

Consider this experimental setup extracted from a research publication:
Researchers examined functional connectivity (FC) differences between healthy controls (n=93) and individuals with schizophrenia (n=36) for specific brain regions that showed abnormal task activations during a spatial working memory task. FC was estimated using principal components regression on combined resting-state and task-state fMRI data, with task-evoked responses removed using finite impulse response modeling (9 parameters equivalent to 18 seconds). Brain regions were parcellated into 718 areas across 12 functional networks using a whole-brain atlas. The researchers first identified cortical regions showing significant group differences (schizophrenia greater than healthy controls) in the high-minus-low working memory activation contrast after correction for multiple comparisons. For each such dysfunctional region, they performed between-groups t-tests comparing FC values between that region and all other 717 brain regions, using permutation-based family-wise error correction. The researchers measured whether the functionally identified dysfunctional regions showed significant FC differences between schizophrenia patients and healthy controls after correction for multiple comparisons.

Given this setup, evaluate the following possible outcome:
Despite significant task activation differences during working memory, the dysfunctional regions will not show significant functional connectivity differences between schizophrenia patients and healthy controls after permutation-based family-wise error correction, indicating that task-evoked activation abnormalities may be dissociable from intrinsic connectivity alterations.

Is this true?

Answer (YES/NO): NO